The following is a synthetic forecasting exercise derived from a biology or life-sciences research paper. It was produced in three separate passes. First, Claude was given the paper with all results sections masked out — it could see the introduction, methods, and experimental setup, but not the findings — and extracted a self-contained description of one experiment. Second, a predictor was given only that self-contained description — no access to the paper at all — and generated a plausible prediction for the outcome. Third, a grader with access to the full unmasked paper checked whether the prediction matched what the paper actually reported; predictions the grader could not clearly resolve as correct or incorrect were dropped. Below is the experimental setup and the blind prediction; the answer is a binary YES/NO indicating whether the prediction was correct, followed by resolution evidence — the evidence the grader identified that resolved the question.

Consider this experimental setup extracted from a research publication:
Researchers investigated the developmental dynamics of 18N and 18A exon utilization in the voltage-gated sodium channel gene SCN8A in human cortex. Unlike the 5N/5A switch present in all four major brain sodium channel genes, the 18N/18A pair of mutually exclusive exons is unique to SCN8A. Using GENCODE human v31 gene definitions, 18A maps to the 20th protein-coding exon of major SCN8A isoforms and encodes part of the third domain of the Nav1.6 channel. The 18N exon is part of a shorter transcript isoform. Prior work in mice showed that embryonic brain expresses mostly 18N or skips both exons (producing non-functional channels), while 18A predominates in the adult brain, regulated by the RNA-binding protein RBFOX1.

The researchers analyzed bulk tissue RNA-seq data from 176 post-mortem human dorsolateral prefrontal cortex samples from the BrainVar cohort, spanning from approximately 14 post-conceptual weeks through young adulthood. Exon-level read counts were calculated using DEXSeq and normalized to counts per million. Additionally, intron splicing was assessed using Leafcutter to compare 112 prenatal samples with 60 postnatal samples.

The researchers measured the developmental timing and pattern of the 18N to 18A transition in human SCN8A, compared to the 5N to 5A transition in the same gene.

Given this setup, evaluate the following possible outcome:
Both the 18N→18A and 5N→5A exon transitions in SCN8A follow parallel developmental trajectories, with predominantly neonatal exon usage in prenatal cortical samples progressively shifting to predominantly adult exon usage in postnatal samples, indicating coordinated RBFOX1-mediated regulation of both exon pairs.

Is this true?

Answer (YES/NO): NO